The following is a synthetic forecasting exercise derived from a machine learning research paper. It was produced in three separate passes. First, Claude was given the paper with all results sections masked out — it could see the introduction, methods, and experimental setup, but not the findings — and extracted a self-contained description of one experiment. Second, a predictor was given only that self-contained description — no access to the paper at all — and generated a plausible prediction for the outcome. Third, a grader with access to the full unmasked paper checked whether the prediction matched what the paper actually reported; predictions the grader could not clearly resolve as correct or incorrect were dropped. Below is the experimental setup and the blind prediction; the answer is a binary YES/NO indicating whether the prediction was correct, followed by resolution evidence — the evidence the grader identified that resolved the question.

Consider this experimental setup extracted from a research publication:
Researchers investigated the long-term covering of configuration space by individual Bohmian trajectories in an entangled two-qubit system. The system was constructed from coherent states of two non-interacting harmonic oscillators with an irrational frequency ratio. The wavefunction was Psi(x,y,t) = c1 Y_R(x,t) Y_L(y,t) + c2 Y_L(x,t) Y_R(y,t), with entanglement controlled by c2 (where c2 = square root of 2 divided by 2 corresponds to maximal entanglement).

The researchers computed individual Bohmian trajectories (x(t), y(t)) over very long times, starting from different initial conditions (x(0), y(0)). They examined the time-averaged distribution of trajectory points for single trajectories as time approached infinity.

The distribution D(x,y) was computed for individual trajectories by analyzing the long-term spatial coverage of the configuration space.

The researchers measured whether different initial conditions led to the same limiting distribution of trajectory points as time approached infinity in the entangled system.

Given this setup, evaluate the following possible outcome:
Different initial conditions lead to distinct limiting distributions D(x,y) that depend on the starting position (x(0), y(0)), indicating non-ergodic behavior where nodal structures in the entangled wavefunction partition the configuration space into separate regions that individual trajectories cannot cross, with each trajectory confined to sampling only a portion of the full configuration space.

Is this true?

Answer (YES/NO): NO